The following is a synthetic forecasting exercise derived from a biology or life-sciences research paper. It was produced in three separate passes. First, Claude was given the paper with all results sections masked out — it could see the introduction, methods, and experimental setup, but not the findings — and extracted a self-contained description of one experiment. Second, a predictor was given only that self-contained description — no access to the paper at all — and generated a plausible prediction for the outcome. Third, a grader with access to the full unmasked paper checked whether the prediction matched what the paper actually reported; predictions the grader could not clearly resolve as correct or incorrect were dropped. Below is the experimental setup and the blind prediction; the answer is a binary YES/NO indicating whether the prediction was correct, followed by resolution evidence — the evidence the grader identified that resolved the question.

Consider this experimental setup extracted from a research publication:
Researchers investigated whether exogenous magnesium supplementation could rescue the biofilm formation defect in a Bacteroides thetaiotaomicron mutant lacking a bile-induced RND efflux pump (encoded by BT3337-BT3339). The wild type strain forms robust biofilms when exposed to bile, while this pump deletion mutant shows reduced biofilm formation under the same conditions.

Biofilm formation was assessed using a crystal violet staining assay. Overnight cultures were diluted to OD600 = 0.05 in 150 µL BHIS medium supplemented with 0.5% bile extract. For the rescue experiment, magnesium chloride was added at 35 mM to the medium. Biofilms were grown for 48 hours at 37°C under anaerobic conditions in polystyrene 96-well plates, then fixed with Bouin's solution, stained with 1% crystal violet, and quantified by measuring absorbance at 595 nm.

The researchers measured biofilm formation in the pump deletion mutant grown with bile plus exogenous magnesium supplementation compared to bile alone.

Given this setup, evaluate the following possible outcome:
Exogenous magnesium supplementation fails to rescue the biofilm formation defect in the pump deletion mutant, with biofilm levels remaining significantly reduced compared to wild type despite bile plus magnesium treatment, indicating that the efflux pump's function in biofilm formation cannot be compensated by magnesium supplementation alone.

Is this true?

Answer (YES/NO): NO